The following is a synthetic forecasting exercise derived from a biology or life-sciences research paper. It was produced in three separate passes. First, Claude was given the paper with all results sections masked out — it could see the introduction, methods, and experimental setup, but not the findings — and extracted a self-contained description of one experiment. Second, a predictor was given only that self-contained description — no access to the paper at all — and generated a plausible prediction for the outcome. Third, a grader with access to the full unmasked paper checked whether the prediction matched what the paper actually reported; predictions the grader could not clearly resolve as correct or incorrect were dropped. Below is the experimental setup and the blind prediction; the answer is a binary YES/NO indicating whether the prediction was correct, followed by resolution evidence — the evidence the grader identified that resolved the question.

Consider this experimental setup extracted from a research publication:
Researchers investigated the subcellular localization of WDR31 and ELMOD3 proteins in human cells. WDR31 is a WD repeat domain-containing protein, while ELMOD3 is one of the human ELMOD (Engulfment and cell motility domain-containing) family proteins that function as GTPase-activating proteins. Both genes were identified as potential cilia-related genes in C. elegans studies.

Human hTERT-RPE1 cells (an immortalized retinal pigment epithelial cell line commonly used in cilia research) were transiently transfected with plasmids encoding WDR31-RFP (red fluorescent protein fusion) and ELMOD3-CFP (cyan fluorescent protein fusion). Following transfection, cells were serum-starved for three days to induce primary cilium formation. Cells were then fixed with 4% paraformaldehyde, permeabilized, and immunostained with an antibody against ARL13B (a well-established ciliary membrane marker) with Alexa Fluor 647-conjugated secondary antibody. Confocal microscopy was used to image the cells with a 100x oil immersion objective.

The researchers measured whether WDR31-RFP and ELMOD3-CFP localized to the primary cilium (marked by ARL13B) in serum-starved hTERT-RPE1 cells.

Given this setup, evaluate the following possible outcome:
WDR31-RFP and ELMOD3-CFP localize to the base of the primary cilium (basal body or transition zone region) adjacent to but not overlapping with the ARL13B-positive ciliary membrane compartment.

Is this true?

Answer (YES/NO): NO